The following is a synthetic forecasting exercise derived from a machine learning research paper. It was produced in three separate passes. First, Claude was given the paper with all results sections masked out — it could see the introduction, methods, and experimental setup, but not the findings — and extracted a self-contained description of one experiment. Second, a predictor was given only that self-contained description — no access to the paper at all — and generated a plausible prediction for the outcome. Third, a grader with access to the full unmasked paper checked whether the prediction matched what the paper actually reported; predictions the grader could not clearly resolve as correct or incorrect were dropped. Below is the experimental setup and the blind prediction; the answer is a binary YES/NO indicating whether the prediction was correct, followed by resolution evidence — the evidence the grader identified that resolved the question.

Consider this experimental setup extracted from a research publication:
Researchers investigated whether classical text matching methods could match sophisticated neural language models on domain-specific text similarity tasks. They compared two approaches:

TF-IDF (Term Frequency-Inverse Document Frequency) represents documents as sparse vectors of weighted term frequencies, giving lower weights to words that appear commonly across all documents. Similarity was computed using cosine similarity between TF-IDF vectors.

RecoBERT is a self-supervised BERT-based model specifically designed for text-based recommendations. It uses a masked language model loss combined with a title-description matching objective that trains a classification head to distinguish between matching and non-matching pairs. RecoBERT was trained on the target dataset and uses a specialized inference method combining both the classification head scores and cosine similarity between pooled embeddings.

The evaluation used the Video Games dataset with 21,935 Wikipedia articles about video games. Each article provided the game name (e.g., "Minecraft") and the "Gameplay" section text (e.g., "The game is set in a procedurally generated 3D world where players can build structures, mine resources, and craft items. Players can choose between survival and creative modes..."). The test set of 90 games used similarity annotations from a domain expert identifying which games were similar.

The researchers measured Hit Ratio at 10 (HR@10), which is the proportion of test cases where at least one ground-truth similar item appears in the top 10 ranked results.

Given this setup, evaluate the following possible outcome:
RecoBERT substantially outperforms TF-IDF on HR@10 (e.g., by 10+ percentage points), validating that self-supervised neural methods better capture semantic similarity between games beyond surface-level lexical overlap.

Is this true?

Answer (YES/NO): NO